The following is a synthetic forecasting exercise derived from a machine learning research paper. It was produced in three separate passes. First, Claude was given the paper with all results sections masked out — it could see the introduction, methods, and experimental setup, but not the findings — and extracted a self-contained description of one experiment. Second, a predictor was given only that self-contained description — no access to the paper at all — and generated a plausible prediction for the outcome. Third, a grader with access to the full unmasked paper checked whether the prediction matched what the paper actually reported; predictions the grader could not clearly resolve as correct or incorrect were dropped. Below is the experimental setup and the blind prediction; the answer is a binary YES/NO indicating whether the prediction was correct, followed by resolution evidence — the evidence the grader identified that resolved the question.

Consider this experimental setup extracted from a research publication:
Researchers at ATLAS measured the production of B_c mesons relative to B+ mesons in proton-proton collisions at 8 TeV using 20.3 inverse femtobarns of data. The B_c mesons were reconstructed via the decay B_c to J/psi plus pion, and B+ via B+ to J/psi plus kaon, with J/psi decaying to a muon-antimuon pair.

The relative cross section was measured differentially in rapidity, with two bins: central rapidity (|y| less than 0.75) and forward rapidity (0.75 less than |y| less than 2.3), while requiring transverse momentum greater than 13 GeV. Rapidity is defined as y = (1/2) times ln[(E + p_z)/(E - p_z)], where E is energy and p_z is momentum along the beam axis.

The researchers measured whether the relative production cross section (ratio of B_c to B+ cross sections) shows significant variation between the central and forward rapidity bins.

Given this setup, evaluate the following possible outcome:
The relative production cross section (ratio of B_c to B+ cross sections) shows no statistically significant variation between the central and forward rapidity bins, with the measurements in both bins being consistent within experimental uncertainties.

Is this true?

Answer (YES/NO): YES